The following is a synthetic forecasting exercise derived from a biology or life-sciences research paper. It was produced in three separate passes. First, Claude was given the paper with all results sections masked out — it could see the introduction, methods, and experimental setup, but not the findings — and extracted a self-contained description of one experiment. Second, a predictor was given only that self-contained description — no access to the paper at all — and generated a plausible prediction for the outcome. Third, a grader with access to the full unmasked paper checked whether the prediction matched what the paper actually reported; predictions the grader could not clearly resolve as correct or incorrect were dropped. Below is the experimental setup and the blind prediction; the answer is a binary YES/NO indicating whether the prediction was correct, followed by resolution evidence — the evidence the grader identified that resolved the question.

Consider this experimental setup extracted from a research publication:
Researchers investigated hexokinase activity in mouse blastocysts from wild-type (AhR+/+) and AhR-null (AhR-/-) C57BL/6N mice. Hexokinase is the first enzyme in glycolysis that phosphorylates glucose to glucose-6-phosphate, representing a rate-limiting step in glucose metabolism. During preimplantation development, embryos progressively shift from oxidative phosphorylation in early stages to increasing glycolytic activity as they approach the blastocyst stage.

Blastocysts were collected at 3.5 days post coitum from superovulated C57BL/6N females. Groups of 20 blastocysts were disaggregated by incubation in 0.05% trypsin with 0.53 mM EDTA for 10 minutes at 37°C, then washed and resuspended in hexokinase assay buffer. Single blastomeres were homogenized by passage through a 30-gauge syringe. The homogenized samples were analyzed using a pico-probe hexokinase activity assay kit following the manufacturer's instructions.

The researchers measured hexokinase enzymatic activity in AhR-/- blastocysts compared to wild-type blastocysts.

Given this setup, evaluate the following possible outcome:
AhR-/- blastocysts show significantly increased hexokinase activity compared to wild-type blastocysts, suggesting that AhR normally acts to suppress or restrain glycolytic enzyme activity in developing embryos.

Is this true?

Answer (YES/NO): YES